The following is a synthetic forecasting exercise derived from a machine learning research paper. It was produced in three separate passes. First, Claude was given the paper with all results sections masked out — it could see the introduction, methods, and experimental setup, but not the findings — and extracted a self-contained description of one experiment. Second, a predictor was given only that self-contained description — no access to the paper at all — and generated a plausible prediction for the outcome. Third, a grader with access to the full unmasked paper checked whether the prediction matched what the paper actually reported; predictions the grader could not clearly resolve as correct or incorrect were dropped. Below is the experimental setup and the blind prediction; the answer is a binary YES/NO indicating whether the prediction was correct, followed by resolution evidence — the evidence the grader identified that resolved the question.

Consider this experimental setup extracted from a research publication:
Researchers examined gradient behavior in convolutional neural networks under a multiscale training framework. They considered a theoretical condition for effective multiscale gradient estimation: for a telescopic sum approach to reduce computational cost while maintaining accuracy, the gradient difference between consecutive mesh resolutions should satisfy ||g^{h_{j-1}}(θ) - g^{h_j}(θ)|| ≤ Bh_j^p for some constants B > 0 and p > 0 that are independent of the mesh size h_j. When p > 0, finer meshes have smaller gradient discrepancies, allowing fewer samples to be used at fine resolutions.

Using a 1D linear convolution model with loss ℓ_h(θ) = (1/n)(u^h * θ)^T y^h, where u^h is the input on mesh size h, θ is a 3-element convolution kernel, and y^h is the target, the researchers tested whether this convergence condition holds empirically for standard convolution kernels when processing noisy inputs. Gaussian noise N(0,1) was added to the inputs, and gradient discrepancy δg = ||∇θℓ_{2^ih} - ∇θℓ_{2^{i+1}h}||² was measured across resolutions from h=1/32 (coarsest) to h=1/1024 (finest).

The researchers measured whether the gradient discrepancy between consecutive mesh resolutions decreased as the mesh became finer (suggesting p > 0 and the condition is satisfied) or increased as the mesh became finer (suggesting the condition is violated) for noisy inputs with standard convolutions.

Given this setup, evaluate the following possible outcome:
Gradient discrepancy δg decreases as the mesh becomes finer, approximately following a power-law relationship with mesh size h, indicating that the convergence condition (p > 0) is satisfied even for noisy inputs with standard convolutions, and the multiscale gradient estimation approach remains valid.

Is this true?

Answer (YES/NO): NO